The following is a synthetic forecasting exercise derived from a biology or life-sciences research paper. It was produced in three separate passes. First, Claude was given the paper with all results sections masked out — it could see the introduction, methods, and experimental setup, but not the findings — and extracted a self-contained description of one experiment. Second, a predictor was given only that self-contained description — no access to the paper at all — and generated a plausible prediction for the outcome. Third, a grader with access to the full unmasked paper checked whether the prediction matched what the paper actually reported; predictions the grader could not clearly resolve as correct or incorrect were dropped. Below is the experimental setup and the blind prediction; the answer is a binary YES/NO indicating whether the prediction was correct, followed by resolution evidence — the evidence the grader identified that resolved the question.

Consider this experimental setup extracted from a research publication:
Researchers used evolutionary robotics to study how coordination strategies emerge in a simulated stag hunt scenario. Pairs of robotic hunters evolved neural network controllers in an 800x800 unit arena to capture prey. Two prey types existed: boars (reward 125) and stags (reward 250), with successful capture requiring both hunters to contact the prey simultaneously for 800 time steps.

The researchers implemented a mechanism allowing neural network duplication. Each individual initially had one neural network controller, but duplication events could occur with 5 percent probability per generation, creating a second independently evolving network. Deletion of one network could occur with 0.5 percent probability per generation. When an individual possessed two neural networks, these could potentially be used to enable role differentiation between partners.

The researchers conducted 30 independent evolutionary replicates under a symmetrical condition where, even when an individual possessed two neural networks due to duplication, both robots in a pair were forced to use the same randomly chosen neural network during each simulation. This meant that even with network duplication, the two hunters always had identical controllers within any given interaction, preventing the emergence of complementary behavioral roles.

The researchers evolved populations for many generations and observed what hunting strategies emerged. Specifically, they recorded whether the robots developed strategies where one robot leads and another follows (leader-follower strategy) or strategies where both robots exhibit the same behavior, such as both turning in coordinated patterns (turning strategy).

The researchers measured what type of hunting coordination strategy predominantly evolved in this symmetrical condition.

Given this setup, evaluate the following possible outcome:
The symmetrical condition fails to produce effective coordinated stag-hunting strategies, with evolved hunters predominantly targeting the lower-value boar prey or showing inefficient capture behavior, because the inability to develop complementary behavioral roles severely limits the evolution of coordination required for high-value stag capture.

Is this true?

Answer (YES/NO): NO